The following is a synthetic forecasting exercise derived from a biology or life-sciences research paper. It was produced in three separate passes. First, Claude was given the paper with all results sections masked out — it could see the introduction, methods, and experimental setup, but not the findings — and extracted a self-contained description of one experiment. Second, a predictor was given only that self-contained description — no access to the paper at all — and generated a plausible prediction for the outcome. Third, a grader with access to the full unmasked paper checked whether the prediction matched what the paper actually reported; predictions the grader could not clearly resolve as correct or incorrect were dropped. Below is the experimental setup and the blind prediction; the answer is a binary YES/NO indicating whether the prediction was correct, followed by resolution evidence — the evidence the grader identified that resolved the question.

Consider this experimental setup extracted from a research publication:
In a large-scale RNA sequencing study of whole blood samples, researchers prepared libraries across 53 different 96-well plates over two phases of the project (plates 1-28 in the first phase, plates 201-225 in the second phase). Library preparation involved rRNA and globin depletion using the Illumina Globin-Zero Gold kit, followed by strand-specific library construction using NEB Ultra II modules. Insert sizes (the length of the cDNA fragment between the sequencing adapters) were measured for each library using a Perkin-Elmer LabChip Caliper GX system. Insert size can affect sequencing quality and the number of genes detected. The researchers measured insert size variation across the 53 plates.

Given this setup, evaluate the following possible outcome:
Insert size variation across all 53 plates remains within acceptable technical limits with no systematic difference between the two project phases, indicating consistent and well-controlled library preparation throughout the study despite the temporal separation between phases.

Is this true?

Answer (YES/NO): NO